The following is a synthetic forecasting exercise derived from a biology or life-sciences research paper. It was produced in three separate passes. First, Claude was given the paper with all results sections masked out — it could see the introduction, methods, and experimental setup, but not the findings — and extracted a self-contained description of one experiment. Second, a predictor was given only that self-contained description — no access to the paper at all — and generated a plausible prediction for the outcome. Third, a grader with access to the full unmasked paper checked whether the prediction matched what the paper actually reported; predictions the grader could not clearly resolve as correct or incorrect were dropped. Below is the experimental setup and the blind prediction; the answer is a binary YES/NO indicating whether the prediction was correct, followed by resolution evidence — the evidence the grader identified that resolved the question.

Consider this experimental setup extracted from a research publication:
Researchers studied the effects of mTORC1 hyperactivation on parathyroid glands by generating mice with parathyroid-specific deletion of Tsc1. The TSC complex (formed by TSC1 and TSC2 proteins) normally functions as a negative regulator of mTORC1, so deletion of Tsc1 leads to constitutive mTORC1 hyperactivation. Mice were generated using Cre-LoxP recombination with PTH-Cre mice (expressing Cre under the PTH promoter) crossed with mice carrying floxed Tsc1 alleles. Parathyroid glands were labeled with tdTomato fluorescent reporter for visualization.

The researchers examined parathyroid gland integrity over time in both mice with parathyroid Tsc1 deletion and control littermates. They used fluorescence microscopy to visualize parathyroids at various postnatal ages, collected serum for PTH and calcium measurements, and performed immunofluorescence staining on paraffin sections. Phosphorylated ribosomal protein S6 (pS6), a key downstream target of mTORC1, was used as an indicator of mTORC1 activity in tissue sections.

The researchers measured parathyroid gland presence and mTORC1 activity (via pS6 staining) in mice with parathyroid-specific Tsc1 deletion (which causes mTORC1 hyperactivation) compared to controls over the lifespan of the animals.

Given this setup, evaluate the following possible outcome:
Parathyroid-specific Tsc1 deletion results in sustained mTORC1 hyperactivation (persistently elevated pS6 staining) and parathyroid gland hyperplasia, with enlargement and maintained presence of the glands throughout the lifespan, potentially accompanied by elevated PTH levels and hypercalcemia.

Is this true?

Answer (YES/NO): YES